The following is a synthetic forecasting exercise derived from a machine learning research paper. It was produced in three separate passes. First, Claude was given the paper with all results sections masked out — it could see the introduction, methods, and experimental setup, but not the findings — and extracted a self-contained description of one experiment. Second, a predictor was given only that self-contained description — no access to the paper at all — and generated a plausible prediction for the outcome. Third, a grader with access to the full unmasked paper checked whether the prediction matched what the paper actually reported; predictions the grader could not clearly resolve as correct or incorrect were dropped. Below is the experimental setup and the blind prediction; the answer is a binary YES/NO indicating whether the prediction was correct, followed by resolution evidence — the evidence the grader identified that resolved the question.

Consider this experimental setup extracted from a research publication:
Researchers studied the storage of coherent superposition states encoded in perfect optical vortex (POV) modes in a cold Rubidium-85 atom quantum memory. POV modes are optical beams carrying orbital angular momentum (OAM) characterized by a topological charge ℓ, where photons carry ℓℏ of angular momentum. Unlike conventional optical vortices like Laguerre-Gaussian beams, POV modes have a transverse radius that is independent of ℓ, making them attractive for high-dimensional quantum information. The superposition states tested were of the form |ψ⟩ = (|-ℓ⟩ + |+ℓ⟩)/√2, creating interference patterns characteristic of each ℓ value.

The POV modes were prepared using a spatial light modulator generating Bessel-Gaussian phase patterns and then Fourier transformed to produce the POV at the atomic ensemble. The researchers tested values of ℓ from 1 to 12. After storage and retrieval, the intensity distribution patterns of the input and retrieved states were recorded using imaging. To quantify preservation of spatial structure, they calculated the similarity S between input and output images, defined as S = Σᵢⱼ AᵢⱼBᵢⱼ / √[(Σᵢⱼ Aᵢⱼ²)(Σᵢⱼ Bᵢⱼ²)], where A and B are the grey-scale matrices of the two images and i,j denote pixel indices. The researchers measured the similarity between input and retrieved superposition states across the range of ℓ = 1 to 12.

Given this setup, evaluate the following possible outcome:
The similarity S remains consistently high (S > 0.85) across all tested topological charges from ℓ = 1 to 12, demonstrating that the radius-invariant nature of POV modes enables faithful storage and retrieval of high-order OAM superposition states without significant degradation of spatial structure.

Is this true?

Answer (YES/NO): YES